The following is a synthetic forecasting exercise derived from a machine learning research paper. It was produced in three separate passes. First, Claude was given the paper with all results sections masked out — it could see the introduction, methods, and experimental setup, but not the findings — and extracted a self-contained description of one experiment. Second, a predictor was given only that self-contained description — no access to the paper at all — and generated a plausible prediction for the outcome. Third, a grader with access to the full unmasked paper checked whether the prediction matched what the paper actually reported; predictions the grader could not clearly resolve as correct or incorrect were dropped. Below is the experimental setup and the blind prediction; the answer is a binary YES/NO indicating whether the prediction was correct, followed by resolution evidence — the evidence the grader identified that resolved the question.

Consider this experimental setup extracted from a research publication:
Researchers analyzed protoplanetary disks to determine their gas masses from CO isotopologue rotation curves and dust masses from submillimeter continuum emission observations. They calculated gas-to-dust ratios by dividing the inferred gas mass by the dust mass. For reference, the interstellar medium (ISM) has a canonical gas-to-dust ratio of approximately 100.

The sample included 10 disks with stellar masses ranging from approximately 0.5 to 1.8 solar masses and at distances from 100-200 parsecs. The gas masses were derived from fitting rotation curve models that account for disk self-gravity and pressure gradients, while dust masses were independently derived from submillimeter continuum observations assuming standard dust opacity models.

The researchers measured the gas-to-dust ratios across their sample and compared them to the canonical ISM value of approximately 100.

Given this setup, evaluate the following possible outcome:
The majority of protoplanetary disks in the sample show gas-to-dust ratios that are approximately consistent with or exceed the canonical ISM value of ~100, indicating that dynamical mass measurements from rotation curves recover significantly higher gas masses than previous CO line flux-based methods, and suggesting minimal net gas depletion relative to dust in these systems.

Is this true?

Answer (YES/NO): NO